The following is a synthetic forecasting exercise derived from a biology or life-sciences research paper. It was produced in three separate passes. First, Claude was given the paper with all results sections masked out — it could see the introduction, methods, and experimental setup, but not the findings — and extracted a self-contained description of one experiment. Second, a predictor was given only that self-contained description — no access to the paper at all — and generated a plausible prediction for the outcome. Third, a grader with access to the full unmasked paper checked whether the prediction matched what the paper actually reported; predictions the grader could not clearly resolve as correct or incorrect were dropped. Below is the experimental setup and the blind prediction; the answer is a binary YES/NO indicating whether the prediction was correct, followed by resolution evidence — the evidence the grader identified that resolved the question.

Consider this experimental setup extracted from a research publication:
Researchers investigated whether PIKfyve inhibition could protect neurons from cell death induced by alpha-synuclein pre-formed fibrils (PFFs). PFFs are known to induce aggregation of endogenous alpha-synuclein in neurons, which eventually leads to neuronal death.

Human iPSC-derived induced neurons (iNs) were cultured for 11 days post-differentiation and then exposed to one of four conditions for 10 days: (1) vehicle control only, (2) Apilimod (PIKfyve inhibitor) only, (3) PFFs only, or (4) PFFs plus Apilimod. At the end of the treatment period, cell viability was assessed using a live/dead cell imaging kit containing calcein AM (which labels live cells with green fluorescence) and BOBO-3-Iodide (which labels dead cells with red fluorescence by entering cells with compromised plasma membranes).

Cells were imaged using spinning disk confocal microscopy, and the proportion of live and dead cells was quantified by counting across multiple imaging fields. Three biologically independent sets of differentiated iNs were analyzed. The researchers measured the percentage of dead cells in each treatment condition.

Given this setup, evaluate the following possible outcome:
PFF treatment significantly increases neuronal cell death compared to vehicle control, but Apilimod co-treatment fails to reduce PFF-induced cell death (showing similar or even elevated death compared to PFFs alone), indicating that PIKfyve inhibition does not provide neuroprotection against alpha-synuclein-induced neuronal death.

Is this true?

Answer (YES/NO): NO